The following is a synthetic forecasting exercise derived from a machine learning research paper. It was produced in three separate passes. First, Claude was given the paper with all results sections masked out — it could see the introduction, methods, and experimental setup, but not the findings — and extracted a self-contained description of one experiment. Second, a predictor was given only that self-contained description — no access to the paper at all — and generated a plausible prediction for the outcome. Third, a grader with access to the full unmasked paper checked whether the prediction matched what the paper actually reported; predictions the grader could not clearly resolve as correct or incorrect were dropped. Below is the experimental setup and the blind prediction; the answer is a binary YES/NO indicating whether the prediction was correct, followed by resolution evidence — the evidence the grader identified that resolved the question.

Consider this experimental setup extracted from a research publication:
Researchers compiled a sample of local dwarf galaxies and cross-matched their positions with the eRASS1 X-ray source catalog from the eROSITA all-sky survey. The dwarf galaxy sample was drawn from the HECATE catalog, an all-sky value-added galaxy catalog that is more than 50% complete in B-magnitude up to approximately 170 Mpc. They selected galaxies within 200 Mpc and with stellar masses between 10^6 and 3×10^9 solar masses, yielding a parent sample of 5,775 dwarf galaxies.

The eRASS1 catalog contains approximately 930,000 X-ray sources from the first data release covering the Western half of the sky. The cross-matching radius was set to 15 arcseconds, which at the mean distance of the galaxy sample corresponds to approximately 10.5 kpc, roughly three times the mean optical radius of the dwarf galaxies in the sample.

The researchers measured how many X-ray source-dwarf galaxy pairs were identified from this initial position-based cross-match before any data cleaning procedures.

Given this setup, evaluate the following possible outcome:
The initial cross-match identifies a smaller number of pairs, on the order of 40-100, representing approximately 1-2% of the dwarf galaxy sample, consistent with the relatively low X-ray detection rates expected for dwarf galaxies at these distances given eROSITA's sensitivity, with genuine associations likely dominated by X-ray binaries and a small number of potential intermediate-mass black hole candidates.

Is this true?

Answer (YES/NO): NO